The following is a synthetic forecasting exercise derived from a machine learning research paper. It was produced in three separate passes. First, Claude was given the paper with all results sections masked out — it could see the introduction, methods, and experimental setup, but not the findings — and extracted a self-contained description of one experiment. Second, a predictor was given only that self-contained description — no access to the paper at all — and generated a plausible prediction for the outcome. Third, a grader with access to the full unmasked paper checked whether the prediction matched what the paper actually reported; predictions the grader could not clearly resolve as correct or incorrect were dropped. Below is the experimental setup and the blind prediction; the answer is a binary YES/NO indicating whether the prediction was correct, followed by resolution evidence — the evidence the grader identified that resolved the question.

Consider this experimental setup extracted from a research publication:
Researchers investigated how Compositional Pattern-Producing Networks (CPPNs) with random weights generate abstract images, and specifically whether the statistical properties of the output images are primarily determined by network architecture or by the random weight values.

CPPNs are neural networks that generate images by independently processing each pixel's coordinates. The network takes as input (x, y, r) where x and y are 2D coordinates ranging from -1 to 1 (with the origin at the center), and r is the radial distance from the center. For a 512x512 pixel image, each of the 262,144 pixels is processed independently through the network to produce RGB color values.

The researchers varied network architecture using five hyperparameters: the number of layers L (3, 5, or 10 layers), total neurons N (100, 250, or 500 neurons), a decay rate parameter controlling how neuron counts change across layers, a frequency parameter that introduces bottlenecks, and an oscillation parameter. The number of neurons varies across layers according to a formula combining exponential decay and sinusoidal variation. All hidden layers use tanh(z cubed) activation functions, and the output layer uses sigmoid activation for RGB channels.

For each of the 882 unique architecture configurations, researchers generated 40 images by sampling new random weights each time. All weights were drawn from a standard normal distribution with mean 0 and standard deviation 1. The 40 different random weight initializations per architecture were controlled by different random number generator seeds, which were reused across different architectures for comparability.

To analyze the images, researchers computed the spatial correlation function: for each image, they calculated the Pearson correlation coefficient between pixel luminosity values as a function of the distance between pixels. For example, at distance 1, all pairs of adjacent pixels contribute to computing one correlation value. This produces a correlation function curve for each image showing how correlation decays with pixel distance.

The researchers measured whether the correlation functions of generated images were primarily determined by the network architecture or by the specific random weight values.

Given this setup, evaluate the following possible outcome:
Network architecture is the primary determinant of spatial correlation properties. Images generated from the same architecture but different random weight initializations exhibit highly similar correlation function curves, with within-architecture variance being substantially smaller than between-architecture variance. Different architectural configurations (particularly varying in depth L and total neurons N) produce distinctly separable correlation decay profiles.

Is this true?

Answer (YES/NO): YES